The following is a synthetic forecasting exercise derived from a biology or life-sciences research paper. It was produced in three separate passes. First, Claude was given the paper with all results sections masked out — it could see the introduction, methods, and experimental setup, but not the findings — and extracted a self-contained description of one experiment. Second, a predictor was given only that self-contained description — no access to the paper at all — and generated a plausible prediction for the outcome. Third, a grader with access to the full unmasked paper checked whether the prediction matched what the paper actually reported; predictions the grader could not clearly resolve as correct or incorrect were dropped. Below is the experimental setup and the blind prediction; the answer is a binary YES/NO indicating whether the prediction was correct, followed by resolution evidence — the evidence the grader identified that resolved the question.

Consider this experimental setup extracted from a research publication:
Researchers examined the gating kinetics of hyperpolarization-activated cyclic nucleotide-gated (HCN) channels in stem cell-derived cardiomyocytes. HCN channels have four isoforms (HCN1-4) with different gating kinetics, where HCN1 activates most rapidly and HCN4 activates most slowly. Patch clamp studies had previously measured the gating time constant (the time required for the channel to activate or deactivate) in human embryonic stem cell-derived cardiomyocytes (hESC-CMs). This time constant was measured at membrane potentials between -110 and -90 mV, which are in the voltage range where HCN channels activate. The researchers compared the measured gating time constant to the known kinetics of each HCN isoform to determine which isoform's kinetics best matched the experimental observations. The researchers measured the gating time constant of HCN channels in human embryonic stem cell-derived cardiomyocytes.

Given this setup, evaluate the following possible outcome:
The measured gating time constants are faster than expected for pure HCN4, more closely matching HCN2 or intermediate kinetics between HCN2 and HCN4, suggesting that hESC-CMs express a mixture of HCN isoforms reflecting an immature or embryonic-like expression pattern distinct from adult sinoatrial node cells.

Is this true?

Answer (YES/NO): NO